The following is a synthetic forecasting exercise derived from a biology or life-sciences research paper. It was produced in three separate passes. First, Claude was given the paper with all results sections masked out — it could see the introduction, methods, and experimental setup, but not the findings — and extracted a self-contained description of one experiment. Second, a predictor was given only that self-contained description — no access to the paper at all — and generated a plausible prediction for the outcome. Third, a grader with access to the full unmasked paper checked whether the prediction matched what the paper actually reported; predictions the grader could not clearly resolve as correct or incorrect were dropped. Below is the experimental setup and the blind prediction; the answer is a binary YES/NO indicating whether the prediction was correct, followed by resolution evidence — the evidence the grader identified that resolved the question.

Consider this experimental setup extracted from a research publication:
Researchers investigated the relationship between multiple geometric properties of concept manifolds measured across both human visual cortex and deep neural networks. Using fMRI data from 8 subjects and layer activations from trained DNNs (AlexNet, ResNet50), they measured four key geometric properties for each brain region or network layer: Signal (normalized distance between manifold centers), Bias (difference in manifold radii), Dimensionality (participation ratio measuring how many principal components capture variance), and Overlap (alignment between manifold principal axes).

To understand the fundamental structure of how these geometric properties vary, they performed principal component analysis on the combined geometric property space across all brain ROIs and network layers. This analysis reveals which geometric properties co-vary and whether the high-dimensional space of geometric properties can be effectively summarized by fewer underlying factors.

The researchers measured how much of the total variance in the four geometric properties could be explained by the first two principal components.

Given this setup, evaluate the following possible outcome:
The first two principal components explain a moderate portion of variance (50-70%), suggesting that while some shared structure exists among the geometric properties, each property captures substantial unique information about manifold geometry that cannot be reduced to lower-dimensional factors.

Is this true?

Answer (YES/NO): NO